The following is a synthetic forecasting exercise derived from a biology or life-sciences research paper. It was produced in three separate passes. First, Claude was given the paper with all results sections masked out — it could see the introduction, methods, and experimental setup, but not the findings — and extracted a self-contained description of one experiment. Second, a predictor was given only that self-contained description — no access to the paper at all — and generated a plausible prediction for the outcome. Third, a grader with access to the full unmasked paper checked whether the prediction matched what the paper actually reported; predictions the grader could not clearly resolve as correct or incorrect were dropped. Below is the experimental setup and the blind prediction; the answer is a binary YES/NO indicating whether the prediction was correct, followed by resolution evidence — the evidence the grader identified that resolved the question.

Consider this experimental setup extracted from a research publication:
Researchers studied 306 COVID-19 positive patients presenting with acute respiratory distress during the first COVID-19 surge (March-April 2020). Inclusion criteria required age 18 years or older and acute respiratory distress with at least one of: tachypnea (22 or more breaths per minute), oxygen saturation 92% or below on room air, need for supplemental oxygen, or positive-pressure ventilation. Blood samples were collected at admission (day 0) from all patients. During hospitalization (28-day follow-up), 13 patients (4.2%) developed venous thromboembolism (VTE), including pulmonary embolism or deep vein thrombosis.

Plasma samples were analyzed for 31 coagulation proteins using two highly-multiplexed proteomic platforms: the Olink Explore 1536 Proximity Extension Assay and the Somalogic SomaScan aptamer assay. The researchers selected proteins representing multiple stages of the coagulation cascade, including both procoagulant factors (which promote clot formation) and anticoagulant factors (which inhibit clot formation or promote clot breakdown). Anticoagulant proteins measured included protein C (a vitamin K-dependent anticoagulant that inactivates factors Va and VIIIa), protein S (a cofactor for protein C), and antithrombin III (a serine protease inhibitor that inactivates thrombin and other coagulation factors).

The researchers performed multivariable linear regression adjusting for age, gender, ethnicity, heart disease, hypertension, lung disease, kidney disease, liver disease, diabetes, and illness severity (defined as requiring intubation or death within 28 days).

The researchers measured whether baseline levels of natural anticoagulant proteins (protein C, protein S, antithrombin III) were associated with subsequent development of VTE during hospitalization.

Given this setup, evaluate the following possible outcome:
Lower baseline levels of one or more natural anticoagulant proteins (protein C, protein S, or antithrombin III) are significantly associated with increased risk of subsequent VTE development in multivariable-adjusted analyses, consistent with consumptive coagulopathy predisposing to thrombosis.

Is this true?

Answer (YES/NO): YES